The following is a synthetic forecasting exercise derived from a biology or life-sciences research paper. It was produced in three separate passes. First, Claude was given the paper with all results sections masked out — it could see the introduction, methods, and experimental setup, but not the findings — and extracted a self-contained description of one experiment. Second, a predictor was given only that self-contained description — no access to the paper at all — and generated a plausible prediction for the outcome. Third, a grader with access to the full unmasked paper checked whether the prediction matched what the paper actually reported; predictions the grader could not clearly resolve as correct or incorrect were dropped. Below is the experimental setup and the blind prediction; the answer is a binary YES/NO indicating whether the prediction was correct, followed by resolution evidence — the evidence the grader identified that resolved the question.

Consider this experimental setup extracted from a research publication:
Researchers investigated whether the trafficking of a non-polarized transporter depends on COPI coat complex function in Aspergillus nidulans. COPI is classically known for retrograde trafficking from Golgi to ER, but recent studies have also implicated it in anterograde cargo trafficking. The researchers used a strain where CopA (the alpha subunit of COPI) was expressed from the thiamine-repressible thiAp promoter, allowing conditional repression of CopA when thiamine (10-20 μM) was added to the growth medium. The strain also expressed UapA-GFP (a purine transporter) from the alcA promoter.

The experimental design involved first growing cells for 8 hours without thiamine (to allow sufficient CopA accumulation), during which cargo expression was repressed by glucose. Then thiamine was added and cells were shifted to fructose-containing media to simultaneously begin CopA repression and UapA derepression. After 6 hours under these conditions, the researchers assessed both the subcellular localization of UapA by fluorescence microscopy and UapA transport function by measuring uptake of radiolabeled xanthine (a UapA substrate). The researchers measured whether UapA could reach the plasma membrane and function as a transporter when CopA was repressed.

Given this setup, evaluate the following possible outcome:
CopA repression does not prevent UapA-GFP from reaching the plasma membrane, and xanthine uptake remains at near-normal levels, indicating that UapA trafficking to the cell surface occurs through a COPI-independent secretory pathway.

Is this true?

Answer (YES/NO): NO